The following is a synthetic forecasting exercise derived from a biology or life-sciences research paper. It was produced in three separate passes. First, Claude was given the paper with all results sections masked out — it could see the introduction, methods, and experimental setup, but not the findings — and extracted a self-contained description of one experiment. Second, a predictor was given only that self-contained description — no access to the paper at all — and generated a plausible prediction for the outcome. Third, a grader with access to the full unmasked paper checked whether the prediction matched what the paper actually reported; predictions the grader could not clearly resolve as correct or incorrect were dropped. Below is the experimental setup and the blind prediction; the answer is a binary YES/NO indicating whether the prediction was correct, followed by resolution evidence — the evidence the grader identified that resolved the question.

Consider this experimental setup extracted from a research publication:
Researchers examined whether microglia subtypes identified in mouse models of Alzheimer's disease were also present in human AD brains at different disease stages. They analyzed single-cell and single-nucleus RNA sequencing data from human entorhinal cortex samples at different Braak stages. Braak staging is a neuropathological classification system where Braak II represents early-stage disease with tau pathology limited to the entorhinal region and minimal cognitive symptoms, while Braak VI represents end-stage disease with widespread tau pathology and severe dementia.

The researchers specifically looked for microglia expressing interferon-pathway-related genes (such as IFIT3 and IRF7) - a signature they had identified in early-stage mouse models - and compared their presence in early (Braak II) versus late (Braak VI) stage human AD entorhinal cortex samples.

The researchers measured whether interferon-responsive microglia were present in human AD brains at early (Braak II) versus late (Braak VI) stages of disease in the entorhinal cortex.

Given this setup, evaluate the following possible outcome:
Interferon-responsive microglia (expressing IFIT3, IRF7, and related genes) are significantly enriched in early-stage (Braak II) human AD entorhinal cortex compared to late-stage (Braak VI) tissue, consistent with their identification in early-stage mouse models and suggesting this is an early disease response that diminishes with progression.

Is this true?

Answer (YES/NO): YES